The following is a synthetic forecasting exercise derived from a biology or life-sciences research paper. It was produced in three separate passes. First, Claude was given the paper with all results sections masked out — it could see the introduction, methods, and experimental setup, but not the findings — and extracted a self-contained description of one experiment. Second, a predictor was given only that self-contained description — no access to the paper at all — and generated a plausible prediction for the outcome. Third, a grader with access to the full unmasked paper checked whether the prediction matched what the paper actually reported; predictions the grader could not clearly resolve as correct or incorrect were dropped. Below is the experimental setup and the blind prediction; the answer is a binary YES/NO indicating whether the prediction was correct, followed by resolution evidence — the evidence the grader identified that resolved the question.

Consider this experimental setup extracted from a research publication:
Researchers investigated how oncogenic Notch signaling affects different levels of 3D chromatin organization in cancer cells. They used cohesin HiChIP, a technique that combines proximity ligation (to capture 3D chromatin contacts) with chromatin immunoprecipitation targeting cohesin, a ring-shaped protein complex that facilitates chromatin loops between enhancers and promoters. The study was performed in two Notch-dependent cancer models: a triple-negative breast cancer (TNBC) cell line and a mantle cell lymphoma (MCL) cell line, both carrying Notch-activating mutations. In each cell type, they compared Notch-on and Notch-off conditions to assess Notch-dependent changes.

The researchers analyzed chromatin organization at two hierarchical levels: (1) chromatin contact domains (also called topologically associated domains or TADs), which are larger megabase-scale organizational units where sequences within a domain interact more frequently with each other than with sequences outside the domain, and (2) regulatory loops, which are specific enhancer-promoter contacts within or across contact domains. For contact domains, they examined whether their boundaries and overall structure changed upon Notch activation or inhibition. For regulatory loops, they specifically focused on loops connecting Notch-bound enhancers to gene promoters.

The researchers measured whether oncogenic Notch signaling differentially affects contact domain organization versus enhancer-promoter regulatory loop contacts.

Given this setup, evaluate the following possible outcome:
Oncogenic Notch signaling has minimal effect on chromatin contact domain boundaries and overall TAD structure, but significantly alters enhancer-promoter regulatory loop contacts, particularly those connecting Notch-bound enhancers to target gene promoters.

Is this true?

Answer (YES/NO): YES